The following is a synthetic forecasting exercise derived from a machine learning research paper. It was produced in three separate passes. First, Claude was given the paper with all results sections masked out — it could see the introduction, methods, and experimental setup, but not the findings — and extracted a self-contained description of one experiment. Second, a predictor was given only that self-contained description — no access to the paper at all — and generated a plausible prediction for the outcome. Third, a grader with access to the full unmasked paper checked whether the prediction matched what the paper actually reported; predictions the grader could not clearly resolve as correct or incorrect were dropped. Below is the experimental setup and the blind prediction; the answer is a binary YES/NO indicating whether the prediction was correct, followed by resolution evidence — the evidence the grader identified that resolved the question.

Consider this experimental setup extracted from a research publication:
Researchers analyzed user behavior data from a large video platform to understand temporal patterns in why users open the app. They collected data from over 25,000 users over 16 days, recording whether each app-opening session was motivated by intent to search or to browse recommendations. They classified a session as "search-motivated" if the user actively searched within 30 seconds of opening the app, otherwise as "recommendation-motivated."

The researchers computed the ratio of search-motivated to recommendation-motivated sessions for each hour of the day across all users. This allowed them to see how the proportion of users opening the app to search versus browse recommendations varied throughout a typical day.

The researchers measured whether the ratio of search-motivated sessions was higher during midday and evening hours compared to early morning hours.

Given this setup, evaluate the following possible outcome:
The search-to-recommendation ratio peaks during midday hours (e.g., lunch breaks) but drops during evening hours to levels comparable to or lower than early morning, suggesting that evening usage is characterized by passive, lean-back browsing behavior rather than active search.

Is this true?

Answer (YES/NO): NO